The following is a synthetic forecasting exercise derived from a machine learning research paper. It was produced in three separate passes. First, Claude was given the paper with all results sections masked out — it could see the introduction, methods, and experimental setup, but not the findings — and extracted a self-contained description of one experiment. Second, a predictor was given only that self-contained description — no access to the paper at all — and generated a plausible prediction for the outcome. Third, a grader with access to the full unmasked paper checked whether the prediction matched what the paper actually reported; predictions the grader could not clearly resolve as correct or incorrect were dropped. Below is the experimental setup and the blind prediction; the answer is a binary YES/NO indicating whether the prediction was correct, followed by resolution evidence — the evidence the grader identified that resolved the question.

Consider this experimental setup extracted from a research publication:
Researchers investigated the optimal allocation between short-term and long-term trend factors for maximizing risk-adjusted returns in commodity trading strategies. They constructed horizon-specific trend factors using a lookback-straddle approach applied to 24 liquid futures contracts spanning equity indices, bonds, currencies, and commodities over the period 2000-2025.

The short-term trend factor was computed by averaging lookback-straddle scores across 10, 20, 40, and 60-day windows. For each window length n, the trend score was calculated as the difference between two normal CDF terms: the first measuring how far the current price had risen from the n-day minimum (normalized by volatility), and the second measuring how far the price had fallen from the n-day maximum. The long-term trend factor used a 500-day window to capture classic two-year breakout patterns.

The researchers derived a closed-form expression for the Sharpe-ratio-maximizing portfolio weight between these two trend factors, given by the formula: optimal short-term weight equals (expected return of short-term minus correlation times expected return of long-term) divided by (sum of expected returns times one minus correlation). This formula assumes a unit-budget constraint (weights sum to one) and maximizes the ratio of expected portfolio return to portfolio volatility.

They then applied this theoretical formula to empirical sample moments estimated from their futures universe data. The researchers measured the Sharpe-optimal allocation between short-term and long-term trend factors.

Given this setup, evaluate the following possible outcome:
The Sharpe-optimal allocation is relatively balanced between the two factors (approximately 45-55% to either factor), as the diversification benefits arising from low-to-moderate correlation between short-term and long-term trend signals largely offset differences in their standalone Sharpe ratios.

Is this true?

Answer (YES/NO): NO